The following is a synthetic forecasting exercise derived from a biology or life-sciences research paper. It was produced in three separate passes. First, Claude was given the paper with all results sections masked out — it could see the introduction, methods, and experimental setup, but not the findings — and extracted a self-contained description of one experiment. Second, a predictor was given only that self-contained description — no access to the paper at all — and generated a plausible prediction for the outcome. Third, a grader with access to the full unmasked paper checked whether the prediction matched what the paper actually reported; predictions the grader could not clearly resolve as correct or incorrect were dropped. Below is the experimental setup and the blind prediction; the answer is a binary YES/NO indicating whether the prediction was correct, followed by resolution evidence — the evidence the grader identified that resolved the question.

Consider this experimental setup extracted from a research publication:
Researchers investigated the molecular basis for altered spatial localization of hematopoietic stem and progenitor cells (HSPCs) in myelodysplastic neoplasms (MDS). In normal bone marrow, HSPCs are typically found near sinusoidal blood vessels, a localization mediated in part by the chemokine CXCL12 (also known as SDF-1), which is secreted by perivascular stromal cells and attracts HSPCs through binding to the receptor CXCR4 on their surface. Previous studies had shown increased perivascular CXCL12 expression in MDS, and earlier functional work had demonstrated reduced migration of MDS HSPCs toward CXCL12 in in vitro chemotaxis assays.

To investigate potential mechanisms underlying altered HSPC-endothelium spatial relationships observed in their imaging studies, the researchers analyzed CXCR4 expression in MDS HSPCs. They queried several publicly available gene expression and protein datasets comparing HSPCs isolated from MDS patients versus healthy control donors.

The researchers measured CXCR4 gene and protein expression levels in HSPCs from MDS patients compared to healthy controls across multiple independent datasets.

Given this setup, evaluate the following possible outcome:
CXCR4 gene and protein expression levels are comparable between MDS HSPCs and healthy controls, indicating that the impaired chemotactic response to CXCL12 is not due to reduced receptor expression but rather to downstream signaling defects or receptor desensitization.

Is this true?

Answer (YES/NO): NO